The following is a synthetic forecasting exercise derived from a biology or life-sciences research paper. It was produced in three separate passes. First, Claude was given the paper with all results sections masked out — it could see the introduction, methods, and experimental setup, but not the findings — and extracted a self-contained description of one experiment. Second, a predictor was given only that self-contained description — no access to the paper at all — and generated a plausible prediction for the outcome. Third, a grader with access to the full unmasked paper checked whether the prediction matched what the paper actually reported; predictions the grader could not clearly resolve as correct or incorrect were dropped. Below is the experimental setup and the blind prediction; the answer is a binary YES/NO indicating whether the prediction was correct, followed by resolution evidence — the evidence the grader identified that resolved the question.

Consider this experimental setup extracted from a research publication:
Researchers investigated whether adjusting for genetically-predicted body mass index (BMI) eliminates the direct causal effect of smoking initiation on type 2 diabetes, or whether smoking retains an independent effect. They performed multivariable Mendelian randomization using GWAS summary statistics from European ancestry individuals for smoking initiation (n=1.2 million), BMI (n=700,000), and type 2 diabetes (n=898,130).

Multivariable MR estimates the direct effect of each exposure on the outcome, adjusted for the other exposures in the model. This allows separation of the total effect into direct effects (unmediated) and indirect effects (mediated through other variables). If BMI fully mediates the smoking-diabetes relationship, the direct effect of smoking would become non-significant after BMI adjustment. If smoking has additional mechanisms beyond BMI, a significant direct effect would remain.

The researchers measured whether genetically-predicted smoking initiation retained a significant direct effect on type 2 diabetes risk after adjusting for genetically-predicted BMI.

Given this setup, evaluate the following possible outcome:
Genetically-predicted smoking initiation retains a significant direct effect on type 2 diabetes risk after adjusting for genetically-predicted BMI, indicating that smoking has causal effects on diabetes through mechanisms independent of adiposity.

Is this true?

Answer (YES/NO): YES